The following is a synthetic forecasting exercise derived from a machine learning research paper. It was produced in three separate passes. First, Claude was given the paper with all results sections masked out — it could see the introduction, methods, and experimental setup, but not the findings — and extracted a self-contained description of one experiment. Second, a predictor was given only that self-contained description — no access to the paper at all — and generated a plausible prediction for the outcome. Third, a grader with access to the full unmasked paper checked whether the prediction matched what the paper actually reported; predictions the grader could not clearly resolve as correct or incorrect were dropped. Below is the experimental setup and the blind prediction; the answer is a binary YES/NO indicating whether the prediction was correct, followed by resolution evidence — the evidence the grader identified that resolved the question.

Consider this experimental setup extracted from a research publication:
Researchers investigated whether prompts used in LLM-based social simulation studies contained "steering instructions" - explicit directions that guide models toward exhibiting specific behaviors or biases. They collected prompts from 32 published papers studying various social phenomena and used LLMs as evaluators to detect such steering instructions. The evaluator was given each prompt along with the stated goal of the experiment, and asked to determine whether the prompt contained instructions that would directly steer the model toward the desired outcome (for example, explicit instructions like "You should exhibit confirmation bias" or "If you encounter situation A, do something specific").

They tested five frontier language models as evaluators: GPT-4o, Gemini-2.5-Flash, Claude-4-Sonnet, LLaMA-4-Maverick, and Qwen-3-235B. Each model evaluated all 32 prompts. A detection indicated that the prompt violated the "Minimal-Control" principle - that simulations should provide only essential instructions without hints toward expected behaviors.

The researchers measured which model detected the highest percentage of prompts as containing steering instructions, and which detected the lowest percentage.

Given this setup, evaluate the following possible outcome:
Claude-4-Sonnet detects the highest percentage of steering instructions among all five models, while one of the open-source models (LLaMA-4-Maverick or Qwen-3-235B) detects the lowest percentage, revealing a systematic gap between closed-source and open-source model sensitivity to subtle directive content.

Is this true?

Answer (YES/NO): YES